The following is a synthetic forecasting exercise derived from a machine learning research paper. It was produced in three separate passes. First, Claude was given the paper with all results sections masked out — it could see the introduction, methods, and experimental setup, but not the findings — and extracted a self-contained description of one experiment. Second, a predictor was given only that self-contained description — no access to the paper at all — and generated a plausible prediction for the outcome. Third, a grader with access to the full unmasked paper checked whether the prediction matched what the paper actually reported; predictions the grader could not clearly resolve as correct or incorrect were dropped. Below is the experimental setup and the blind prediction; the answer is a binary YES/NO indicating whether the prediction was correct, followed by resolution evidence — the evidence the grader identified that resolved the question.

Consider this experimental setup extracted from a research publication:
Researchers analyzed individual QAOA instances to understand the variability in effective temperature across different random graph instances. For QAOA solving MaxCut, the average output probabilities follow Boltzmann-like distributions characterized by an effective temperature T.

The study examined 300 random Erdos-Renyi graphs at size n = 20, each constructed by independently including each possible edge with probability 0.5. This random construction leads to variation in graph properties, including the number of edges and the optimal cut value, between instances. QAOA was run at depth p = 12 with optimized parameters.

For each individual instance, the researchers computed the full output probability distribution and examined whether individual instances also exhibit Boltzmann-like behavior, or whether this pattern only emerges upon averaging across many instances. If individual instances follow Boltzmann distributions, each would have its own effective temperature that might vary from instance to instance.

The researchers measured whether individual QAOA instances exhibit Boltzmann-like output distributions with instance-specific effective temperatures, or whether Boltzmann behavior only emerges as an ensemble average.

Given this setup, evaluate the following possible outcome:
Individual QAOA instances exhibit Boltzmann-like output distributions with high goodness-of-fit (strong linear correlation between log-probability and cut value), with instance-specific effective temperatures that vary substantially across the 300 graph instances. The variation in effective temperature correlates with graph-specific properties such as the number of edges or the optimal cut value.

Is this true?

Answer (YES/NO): YES